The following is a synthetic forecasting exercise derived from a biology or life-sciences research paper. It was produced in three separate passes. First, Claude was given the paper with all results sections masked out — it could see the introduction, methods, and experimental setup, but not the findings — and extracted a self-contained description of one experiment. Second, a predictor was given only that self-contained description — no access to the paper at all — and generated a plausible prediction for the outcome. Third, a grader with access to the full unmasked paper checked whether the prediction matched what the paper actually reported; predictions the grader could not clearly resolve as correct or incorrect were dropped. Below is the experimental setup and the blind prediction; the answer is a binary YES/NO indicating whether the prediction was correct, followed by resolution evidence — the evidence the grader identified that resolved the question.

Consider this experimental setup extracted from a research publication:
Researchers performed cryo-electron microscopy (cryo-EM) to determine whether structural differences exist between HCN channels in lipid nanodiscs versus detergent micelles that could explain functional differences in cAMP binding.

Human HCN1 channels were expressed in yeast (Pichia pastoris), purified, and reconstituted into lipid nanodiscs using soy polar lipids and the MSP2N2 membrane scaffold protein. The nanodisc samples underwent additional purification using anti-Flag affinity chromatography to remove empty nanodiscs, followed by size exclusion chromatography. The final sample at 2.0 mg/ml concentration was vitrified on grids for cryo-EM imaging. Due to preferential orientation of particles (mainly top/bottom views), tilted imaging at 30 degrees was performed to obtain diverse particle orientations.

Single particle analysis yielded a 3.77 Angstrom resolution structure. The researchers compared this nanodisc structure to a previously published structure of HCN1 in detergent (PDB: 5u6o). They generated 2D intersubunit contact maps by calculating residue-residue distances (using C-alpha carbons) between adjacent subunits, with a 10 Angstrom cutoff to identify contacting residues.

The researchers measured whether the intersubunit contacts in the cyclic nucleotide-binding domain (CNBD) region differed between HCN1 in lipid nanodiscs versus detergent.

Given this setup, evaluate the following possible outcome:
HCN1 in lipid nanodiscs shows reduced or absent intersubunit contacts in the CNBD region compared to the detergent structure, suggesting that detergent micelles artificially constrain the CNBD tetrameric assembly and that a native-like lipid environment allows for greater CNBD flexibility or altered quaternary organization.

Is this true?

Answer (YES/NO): NO